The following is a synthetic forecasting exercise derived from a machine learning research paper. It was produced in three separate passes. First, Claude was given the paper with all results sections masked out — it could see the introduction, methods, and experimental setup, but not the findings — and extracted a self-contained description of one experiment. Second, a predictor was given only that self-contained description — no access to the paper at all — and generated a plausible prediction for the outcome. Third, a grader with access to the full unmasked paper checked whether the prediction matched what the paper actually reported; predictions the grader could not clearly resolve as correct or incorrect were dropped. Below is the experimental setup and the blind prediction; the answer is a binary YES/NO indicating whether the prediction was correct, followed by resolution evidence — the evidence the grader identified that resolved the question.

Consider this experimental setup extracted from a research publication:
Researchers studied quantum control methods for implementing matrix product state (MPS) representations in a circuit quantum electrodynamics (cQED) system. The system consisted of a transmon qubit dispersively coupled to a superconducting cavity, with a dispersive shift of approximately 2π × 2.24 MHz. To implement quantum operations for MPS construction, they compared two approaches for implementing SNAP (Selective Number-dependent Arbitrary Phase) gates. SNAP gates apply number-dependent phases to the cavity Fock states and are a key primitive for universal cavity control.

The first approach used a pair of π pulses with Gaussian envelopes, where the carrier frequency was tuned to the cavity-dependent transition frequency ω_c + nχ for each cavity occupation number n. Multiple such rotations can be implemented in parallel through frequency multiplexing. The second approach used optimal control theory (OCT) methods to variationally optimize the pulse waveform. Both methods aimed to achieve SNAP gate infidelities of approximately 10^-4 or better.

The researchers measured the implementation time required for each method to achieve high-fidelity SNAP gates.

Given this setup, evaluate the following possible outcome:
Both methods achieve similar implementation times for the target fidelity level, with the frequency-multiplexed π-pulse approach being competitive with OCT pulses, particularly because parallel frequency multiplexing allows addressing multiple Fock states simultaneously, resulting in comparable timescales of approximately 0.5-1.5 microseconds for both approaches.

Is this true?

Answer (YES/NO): YES